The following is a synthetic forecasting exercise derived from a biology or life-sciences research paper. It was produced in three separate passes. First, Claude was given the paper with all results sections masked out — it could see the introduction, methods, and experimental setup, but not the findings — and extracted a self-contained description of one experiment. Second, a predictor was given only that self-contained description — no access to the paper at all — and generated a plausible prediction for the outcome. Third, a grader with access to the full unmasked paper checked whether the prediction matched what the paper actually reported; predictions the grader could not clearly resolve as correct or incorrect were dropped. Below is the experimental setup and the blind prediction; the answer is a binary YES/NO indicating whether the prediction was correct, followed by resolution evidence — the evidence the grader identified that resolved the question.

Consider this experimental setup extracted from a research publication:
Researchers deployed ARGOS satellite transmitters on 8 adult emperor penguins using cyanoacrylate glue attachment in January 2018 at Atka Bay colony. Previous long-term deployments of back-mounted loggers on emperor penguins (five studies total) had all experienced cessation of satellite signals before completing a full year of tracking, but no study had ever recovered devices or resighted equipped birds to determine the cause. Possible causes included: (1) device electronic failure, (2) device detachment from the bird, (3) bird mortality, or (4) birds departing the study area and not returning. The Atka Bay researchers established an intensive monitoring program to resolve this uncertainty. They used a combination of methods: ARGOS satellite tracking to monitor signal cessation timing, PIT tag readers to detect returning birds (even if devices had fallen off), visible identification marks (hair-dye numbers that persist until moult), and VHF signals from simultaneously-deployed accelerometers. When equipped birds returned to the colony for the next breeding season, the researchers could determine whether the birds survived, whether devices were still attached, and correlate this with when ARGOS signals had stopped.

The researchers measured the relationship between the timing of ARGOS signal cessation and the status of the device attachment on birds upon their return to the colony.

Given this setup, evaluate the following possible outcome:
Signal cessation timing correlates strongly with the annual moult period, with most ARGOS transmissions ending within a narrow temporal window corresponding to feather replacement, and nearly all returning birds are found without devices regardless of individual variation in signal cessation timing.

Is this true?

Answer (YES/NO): NO